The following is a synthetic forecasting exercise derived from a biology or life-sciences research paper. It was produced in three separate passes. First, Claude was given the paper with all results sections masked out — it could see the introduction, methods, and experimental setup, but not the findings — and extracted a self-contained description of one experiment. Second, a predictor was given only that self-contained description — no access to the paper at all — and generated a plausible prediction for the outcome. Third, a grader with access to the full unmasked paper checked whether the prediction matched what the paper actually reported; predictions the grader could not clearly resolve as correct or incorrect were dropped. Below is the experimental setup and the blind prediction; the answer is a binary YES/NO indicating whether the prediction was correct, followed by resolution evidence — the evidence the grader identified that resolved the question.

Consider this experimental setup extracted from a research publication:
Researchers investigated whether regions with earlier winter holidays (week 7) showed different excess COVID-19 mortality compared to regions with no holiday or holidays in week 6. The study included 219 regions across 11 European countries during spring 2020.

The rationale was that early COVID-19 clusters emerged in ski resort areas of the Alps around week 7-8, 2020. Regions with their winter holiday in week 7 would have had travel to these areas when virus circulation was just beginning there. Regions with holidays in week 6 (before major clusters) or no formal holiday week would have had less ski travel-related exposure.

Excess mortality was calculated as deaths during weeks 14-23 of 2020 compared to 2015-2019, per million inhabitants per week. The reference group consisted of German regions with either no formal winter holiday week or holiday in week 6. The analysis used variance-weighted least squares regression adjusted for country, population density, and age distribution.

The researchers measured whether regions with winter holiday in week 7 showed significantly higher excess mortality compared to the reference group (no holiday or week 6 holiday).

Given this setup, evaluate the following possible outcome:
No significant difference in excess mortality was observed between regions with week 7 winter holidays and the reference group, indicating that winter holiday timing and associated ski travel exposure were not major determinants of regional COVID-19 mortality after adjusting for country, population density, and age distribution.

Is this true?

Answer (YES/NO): YES